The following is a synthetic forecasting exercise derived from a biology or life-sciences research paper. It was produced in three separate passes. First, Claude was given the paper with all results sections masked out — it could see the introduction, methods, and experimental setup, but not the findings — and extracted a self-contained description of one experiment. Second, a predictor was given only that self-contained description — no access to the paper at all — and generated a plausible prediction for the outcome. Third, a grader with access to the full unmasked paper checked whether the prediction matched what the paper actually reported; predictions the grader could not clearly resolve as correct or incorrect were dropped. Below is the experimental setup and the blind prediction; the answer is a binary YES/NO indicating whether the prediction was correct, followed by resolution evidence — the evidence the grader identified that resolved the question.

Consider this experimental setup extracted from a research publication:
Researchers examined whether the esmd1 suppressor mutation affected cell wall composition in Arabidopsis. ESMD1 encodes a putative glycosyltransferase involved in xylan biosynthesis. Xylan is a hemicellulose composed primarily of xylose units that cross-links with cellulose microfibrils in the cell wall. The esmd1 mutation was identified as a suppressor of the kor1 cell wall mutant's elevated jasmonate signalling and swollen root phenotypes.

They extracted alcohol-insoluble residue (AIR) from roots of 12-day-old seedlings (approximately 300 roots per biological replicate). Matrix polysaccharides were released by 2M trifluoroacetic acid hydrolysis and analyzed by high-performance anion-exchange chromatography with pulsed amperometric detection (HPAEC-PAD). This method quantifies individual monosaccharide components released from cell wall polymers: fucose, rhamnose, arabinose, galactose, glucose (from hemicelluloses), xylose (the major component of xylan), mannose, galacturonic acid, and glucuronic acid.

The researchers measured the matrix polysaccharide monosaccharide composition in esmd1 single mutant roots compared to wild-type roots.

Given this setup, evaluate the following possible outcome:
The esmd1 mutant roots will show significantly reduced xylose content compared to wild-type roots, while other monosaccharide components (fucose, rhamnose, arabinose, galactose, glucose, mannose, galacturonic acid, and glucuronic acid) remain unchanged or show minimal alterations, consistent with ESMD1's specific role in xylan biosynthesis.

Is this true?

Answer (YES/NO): NO